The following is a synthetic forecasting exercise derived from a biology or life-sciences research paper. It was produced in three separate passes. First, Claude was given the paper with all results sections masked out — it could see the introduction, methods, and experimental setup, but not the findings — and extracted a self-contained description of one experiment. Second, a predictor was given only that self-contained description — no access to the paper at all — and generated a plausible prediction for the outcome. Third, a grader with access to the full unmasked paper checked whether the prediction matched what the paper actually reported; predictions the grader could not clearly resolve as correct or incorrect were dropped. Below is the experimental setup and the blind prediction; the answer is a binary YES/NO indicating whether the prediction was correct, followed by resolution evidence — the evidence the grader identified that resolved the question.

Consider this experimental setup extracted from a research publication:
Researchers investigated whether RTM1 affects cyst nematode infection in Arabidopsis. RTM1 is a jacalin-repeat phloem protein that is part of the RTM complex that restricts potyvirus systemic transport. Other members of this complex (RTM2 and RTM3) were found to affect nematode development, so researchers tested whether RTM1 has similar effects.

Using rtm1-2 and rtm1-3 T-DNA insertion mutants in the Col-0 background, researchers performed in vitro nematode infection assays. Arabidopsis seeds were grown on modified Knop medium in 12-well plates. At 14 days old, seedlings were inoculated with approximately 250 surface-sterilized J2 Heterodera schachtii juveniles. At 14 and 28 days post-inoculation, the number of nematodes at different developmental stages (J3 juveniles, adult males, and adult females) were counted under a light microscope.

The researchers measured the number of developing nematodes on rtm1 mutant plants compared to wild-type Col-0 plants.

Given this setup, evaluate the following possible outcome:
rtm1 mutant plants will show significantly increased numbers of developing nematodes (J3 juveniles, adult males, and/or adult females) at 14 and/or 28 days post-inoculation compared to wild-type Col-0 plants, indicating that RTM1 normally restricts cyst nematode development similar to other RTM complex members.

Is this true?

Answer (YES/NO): NO